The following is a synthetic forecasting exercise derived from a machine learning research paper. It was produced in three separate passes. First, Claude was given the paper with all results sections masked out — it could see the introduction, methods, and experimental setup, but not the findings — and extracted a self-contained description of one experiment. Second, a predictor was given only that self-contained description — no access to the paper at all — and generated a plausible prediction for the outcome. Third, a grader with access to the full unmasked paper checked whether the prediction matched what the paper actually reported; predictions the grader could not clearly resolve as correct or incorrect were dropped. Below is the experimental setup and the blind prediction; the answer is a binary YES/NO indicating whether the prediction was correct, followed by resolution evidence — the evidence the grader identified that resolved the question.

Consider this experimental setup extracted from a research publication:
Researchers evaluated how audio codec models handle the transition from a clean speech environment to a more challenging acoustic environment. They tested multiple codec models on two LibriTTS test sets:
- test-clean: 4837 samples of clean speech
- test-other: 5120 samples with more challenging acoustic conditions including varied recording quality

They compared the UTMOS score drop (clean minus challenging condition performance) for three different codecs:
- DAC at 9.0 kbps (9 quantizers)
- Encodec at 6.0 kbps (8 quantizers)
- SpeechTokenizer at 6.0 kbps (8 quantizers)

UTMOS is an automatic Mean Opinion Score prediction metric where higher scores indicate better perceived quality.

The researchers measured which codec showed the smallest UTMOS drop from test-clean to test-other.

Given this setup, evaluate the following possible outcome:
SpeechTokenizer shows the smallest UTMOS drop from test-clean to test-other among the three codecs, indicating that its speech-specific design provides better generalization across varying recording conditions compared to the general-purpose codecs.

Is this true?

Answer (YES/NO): NO